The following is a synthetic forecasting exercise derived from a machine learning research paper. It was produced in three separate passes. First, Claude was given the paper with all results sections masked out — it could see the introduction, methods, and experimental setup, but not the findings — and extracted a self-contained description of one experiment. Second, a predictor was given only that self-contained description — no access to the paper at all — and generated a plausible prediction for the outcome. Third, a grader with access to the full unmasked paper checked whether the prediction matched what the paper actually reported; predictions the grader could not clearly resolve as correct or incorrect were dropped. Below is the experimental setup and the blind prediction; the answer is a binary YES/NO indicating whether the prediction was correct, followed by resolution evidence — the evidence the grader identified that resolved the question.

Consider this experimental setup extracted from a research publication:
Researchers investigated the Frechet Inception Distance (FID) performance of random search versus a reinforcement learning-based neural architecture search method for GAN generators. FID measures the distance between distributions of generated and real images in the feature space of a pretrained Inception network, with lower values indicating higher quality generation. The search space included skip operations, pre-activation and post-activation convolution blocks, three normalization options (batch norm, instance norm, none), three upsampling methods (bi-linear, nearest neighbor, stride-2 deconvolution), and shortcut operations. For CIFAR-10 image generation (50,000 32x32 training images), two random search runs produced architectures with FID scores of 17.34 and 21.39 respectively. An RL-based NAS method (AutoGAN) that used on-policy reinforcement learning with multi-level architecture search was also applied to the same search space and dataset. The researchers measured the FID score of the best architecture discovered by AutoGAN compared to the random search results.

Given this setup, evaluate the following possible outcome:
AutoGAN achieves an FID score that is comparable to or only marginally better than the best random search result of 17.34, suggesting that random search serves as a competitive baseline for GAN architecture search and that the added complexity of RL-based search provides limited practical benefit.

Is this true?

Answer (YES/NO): NO